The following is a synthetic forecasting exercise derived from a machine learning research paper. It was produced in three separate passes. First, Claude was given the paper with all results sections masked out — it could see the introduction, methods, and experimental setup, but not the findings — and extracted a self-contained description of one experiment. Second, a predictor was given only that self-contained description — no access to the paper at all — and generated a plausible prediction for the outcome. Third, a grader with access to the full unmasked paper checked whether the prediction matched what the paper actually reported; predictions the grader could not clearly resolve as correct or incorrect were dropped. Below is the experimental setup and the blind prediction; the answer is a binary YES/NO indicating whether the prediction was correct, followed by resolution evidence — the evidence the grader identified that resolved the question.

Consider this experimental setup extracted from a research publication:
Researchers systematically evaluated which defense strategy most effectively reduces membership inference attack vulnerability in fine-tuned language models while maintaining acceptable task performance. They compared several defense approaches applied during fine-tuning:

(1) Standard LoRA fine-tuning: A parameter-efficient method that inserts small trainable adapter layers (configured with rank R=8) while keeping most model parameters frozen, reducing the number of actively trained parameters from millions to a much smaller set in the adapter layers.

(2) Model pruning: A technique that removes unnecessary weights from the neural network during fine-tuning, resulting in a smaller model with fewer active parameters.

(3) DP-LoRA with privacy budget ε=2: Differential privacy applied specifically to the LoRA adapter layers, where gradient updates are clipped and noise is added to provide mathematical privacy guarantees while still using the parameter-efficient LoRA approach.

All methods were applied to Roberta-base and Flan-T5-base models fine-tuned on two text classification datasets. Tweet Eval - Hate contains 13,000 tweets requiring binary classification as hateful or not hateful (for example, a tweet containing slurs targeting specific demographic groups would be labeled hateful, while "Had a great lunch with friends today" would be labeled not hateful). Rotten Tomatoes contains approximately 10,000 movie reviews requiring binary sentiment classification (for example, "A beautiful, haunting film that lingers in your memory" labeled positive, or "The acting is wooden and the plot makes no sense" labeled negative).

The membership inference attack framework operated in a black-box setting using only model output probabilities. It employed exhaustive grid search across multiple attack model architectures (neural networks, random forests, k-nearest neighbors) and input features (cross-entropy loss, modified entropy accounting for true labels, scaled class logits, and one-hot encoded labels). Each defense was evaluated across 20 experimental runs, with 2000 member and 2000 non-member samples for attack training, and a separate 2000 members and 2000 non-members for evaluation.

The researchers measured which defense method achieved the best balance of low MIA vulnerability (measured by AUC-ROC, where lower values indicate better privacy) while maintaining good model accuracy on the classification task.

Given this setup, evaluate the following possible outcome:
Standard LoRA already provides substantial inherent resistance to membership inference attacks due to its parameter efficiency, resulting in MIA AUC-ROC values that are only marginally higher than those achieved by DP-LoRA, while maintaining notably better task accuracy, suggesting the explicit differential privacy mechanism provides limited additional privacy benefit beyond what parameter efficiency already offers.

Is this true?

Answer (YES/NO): NO